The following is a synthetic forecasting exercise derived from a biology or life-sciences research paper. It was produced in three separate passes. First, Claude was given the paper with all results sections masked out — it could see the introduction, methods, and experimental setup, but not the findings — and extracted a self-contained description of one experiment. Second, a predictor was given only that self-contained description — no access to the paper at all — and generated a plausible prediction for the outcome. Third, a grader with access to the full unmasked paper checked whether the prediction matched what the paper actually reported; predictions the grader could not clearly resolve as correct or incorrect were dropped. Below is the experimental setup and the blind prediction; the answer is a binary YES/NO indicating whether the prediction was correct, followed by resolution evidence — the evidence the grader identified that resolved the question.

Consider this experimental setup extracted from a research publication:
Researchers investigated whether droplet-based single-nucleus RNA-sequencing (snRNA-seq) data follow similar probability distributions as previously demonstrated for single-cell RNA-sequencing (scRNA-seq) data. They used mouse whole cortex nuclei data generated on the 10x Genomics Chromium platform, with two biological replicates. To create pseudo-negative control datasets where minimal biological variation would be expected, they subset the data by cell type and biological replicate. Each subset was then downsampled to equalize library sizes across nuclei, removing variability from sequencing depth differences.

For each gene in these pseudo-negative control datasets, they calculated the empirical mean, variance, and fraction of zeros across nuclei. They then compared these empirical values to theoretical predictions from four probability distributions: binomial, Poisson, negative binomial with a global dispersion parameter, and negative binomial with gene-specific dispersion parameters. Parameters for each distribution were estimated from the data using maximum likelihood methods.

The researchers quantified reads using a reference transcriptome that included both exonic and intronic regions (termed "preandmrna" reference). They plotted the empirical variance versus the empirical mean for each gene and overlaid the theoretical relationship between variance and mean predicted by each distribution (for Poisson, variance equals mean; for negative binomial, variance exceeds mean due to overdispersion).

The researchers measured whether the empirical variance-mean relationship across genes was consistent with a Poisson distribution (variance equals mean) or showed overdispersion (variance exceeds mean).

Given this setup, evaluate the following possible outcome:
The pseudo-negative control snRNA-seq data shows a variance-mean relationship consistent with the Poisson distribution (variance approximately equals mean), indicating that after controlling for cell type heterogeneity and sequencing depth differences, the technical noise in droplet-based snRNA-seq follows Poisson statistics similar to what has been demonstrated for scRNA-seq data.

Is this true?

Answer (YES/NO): NO